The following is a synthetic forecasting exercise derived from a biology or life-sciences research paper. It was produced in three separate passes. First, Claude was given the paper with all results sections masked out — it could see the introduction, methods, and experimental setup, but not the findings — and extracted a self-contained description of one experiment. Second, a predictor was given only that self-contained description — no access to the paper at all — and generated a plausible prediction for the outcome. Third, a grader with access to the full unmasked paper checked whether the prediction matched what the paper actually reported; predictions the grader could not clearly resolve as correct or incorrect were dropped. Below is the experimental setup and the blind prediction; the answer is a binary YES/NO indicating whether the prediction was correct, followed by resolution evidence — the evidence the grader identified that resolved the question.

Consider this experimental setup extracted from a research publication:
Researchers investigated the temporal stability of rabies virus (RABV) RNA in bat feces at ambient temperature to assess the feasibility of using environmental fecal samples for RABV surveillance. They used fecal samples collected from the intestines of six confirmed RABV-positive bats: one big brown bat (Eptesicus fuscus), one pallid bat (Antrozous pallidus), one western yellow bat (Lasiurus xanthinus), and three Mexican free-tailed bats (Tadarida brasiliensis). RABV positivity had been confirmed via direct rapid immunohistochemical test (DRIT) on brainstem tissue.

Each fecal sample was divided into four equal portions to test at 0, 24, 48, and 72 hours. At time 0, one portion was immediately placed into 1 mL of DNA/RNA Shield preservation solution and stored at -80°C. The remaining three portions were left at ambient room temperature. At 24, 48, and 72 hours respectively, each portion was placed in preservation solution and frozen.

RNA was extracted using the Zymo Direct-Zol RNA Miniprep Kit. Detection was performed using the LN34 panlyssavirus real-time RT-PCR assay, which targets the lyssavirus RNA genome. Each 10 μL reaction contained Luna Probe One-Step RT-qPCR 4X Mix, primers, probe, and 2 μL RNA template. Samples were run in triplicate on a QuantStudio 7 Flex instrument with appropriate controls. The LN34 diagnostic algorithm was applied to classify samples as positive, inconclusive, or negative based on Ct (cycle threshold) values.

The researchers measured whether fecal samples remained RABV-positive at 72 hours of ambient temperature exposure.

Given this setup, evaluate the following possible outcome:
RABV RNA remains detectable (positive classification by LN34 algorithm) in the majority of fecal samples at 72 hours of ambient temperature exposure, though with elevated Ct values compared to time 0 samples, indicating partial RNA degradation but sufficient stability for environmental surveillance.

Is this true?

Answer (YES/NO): NO